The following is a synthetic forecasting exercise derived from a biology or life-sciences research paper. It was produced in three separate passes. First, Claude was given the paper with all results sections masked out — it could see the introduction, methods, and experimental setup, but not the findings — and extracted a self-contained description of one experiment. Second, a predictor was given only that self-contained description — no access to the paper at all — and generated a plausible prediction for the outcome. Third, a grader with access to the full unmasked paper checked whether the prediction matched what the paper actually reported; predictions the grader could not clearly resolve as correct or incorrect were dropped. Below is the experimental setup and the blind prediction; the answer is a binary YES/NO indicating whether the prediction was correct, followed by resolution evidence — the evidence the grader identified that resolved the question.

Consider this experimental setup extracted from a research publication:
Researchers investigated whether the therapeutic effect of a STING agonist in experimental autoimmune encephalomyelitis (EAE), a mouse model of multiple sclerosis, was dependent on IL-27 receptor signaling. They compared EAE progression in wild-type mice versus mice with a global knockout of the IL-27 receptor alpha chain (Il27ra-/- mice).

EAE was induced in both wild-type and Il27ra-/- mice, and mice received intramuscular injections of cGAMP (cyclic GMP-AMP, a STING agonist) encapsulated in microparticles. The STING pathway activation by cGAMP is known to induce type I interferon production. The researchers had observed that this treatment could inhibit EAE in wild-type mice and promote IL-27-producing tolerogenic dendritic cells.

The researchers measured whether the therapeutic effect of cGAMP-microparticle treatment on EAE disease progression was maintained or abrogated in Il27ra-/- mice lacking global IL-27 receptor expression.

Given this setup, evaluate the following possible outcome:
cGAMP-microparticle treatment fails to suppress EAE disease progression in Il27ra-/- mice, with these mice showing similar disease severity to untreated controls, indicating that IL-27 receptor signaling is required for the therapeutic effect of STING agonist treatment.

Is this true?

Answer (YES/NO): YES